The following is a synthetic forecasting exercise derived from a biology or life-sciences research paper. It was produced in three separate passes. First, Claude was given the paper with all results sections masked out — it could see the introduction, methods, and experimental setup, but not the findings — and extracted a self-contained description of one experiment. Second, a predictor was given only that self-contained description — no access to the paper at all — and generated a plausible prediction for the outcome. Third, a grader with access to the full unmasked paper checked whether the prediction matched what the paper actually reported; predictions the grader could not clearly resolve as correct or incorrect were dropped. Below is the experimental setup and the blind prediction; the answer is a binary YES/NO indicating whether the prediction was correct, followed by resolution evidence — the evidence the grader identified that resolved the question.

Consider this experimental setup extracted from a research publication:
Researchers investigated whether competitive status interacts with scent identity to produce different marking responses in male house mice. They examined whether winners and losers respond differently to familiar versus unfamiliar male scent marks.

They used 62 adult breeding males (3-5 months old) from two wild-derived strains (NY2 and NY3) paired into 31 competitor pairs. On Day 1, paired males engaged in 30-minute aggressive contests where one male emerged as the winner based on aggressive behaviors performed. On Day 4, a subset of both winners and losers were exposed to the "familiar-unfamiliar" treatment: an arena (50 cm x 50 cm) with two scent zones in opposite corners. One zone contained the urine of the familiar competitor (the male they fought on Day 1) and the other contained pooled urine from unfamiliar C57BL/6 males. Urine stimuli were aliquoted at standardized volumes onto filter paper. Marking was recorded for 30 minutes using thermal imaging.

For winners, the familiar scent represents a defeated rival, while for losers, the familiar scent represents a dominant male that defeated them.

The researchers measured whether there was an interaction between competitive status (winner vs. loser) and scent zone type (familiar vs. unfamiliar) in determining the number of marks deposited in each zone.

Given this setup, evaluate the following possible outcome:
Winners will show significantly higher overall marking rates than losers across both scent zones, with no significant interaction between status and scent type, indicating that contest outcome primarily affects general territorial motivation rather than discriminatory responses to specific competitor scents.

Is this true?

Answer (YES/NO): NO